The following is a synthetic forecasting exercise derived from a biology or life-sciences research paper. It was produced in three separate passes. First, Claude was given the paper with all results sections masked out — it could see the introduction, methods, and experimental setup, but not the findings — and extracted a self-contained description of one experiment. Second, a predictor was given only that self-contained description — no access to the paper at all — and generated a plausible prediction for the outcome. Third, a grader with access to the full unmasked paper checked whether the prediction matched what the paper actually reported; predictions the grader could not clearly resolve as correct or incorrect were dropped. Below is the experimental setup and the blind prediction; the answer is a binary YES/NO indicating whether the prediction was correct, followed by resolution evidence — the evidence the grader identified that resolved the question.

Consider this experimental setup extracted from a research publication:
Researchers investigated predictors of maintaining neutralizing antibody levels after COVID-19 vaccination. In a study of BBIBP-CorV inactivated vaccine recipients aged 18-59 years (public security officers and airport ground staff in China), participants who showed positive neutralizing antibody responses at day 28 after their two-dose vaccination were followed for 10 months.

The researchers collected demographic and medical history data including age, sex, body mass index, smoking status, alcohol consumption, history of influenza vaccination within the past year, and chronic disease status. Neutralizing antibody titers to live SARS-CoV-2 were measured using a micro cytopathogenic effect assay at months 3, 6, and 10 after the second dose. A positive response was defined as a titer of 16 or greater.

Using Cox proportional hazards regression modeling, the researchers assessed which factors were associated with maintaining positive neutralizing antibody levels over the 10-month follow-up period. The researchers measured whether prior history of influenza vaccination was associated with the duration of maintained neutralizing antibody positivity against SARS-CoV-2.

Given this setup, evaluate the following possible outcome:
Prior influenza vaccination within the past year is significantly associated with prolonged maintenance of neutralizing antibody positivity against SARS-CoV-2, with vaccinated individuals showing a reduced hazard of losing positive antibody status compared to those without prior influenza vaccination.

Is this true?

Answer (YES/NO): YES